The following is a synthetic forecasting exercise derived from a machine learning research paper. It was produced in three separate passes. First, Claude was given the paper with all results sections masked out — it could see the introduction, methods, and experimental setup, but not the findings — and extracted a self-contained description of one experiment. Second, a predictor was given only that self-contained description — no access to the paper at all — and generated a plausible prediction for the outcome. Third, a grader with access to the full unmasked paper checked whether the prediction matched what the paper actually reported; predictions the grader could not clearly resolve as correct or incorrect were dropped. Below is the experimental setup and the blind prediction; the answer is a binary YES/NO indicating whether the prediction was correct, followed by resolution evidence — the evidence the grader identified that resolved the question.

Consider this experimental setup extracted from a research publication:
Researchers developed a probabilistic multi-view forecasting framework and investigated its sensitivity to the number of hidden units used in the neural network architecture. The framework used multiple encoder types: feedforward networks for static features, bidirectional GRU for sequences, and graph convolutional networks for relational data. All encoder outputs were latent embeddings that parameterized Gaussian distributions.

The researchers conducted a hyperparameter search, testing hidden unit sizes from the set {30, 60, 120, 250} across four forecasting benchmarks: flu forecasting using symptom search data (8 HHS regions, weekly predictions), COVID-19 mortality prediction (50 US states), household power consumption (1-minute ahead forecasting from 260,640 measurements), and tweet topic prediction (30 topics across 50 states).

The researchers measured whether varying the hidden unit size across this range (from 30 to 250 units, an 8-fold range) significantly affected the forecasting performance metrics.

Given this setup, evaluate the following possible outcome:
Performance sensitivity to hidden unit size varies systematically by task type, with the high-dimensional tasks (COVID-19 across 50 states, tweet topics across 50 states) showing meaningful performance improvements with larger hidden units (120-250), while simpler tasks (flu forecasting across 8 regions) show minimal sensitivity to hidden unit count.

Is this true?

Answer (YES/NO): NO